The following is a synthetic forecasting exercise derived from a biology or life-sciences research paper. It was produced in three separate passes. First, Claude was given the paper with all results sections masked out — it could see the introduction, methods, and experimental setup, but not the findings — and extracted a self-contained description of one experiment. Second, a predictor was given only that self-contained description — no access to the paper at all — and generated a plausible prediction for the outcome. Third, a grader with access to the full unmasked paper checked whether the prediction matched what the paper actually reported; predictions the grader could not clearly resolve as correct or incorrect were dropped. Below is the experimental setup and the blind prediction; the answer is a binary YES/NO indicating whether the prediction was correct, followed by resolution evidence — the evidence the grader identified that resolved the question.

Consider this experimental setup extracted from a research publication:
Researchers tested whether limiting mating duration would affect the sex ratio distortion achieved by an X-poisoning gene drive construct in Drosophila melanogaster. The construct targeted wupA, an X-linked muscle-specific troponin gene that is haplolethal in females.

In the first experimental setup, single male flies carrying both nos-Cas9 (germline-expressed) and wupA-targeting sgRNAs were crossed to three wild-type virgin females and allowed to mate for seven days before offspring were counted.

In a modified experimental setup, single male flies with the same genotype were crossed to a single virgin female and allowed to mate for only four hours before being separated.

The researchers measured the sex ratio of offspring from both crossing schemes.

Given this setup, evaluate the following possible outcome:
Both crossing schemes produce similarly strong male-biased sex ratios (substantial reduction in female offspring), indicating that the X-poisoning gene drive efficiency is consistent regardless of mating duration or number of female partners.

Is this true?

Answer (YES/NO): NO